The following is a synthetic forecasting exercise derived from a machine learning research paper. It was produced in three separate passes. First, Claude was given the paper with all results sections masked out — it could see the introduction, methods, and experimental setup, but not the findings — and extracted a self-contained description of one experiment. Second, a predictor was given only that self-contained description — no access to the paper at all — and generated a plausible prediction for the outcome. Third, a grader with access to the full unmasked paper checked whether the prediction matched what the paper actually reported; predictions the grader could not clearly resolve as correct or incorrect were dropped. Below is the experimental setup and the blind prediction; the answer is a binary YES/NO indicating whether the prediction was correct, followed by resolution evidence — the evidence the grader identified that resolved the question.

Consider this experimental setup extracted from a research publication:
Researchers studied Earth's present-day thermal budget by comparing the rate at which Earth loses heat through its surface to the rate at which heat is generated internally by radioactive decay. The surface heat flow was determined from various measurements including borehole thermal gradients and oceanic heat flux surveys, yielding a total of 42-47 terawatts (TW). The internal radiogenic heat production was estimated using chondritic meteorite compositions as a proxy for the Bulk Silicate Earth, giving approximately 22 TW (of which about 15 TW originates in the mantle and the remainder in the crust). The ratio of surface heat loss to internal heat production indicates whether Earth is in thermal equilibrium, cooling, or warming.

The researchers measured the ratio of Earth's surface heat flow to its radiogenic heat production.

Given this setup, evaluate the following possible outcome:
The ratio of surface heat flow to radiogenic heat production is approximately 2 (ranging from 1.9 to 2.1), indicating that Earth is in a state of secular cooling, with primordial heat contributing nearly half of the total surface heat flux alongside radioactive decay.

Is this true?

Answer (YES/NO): YES